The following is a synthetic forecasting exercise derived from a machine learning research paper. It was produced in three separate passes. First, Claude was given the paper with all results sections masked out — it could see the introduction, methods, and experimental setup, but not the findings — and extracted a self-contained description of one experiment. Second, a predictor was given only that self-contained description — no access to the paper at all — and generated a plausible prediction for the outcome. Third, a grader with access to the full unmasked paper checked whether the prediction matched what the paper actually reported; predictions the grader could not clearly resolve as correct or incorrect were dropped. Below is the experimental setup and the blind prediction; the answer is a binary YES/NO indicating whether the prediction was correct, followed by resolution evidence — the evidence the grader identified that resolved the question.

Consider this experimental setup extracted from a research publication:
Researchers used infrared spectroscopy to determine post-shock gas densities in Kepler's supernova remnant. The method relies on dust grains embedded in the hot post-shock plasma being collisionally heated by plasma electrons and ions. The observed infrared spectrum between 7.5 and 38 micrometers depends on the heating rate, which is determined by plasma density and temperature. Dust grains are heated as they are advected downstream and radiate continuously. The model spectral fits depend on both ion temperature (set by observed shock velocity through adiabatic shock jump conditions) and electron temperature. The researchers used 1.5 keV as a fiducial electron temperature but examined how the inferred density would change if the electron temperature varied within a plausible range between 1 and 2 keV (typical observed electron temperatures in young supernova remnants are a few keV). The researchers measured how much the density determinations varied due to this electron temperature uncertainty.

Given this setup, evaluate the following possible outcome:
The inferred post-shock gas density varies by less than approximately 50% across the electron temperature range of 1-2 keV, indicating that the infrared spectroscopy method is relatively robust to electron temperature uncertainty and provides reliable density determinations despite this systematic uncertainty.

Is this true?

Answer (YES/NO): NO